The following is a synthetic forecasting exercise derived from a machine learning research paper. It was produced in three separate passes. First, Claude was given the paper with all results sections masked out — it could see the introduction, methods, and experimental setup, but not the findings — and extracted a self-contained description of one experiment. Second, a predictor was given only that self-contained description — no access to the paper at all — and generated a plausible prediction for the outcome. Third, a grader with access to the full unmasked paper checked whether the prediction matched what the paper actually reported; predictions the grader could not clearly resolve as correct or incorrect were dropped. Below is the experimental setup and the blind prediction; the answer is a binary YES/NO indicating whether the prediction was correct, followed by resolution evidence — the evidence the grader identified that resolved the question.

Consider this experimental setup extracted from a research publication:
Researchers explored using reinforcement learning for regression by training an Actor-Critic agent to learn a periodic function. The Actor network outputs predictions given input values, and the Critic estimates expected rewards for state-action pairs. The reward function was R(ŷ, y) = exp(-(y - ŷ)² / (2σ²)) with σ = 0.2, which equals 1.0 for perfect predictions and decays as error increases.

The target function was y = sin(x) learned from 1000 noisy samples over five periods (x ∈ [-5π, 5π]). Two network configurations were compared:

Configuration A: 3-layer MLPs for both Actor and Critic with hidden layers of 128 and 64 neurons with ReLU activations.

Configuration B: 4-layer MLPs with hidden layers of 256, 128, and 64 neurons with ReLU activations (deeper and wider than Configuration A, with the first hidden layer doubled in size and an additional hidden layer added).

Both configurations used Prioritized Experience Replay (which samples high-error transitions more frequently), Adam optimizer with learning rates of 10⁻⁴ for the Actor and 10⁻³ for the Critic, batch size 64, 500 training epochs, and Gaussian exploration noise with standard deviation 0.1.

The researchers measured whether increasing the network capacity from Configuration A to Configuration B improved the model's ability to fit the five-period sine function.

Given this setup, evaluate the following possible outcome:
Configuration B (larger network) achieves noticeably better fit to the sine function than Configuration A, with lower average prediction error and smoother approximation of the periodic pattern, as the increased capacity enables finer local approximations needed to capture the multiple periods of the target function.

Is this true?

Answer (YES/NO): YES